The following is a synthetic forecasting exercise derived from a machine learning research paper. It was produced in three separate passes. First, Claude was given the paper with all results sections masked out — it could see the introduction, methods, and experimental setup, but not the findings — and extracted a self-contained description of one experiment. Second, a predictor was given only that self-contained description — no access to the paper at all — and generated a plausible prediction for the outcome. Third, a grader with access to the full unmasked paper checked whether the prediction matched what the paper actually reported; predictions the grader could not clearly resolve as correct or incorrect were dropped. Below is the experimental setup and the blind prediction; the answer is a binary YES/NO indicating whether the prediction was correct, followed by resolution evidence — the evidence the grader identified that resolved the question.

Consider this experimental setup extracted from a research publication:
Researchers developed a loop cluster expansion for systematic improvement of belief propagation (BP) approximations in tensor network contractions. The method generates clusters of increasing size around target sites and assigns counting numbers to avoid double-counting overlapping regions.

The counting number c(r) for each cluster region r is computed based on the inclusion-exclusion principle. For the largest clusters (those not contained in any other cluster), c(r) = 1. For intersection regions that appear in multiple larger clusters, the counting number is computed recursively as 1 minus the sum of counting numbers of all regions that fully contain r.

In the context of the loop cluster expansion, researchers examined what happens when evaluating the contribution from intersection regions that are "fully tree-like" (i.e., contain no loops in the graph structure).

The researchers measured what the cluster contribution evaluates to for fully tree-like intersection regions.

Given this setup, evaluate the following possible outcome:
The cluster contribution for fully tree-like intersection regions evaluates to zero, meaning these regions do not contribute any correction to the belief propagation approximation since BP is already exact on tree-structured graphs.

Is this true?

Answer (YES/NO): NO